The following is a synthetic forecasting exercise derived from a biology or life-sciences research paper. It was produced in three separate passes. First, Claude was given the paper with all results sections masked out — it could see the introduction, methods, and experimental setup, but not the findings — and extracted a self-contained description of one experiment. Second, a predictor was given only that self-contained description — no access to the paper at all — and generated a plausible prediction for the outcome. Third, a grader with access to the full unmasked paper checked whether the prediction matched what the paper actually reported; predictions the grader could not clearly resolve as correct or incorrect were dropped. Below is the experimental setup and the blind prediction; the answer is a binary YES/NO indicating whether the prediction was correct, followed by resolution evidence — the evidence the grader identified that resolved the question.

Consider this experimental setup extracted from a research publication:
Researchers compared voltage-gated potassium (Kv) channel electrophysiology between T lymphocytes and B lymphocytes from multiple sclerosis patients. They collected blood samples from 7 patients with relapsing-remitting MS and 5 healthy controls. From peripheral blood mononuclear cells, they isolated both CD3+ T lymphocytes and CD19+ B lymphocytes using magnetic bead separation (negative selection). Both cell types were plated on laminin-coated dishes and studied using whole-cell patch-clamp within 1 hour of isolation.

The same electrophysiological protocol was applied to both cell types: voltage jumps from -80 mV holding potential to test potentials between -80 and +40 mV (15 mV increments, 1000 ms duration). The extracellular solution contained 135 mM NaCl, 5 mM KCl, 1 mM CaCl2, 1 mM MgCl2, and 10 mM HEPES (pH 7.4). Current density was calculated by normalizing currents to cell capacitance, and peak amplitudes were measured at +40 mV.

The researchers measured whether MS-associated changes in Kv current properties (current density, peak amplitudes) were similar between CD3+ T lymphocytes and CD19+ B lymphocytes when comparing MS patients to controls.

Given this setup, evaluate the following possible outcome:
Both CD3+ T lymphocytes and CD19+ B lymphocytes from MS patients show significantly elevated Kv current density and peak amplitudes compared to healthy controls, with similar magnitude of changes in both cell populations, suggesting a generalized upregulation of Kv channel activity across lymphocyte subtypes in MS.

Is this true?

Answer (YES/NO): NO